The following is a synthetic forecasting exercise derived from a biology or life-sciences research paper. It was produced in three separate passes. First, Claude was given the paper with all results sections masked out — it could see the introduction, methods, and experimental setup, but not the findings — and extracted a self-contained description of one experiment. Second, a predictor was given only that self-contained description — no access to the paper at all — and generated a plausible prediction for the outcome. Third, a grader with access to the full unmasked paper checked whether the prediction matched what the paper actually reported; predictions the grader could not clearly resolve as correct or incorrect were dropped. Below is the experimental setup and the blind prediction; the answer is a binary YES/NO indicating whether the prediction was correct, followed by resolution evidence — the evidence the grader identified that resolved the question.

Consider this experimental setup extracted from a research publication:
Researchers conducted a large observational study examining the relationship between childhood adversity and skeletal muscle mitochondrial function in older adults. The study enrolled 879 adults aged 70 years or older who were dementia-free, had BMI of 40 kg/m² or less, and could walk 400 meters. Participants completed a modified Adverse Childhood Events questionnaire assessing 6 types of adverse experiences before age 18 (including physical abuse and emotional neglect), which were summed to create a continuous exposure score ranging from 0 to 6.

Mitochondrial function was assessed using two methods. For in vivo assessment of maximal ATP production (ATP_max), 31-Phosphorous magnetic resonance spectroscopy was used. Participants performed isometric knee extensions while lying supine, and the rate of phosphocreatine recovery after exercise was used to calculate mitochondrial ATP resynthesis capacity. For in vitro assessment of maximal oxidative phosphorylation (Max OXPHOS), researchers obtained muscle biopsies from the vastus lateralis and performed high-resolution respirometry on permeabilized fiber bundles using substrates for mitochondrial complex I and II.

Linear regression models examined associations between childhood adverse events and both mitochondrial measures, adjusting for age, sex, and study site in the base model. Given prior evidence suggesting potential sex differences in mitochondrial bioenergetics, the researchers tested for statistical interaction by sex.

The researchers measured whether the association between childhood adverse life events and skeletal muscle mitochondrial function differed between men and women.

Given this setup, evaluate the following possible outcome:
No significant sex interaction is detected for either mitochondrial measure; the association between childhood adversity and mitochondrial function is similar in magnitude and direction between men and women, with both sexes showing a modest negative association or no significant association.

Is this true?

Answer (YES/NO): NO